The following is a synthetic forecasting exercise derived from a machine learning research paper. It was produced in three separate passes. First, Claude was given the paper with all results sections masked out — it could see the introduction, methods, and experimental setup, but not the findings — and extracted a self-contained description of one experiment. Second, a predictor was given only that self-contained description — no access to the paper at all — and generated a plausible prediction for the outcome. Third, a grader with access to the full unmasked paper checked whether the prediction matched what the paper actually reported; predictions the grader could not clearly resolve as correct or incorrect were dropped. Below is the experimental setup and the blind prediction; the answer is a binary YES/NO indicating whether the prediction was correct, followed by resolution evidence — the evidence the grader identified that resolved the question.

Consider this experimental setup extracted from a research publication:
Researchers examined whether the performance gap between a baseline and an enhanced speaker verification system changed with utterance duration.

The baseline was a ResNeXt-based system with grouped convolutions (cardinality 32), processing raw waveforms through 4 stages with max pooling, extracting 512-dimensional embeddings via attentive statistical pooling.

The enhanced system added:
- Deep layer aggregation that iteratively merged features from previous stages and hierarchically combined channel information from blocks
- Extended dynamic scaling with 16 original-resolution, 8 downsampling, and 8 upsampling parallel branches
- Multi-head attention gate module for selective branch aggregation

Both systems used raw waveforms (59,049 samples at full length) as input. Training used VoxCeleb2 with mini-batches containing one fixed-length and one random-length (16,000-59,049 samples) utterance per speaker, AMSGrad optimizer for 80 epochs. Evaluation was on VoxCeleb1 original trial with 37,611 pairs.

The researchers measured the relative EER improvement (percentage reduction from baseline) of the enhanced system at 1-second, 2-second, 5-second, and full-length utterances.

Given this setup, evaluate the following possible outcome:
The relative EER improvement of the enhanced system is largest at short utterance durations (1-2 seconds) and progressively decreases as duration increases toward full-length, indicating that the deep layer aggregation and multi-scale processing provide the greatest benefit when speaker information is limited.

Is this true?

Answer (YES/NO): NO